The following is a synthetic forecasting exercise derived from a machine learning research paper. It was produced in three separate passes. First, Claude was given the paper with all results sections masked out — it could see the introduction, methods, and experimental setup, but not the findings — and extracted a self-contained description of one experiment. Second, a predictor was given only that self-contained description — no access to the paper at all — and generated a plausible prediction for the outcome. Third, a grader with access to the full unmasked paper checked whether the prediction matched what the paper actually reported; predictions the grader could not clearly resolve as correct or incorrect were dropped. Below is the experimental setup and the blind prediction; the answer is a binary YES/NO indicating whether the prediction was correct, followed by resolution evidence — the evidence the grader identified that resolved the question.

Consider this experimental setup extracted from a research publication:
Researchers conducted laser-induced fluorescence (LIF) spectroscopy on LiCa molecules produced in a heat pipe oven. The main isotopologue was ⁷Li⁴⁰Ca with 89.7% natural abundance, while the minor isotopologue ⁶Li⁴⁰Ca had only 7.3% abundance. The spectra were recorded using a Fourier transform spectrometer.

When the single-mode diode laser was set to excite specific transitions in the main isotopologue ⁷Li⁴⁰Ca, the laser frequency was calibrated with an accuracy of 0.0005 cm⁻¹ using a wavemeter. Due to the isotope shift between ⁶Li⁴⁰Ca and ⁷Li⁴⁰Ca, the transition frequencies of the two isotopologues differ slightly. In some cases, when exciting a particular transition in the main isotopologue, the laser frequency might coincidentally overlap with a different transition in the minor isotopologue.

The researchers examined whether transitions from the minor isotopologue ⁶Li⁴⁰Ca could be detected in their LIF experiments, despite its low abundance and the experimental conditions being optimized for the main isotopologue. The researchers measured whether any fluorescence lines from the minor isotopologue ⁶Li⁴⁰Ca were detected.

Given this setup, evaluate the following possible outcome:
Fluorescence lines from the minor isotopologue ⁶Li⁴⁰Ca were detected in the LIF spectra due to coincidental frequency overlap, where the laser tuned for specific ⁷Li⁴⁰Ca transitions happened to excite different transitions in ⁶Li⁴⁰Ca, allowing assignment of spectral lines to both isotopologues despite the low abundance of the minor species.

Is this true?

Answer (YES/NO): YES